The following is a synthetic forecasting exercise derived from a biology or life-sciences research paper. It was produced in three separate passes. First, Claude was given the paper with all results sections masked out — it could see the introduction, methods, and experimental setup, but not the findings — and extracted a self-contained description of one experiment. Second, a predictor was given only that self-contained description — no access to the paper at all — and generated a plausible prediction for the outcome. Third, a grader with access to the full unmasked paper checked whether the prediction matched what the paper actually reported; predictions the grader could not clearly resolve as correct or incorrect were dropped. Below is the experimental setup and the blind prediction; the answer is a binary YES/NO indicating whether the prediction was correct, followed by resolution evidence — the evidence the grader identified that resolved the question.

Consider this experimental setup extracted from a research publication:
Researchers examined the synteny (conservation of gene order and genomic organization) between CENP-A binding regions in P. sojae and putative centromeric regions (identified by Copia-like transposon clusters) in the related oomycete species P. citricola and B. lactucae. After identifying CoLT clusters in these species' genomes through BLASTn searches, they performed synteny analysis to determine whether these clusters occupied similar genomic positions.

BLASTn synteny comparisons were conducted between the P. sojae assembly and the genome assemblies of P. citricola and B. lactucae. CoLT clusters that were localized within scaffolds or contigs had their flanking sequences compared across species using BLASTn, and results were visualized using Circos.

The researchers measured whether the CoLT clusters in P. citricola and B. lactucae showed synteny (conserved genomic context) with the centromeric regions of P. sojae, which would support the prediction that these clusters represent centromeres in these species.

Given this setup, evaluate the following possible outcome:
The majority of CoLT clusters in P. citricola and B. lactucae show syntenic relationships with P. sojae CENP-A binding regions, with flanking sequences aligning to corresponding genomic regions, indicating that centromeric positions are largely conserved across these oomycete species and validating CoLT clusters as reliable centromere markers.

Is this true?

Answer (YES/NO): YES